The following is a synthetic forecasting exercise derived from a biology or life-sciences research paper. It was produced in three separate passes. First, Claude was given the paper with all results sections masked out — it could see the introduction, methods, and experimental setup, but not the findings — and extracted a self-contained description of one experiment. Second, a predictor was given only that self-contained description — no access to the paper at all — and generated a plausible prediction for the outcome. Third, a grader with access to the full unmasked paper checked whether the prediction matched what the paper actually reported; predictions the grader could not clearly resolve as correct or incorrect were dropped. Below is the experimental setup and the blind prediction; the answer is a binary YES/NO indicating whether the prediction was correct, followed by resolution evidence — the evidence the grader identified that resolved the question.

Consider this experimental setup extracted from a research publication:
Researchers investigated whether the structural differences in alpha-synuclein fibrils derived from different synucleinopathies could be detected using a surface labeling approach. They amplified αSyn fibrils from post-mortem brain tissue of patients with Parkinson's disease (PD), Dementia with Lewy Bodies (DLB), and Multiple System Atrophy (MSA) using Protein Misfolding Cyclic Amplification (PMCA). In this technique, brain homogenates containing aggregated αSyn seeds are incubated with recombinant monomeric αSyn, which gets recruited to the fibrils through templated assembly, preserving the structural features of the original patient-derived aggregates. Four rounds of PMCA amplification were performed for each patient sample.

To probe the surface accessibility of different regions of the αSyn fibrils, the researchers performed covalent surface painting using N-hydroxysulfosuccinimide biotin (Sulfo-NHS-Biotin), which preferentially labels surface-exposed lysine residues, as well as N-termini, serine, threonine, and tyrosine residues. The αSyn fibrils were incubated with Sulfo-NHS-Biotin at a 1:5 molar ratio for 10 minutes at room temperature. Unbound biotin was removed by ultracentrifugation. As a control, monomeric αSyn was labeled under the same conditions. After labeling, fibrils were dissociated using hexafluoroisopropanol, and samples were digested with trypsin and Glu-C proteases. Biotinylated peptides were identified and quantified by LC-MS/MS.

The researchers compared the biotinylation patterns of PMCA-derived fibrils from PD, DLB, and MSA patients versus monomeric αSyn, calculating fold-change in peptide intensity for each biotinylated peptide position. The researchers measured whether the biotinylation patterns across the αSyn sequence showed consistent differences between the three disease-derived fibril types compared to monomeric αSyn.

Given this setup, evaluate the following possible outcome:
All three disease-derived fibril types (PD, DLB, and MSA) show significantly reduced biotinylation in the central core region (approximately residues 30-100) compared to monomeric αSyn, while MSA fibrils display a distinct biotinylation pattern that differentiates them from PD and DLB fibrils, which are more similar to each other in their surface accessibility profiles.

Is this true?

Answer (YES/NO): NO